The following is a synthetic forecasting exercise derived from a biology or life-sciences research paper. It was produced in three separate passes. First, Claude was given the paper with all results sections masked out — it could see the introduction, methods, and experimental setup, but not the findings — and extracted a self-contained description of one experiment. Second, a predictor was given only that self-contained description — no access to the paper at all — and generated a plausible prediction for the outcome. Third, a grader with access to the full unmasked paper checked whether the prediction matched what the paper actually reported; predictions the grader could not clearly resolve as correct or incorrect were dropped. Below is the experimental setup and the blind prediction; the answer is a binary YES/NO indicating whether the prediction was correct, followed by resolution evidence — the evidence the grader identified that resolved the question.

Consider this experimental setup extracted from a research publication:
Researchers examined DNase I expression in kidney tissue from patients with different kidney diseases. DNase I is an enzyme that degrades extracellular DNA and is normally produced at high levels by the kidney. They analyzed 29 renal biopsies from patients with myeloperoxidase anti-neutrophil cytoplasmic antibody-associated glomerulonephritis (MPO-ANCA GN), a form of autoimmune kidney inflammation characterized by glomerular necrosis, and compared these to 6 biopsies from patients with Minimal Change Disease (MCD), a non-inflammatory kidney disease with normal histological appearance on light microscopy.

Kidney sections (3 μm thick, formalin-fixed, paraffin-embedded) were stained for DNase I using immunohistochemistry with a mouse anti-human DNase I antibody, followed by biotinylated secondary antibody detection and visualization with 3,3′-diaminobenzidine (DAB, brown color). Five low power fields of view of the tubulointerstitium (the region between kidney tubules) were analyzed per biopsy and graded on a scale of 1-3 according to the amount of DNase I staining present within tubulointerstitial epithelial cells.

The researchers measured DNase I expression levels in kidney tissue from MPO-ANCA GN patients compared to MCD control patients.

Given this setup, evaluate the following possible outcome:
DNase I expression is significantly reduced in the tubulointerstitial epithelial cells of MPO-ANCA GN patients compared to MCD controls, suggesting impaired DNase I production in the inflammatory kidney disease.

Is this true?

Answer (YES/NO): YES